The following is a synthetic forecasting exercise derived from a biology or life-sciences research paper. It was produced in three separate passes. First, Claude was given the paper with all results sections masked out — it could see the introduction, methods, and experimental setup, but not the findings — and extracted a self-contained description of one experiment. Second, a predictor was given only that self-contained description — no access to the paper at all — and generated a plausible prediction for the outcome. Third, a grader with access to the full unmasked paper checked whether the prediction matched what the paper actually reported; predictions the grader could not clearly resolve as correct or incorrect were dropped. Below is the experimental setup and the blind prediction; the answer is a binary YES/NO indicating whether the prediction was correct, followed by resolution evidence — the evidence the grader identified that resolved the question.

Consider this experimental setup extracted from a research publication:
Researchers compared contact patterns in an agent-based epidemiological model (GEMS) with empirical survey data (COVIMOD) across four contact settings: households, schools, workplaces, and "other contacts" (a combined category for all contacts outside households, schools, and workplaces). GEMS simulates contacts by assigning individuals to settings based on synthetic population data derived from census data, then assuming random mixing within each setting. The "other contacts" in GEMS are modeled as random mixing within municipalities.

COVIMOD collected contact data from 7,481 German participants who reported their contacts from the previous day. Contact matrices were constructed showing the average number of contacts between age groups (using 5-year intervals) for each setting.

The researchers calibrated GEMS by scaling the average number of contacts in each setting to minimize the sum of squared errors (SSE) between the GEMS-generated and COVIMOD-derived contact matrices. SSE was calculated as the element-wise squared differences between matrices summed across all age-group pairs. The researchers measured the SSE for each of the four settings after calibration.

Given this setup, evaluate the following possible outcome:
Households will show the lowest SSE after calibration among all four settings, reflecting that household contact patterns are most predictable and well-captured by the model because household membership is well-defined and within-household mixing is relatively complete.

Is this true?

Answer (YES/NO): NO